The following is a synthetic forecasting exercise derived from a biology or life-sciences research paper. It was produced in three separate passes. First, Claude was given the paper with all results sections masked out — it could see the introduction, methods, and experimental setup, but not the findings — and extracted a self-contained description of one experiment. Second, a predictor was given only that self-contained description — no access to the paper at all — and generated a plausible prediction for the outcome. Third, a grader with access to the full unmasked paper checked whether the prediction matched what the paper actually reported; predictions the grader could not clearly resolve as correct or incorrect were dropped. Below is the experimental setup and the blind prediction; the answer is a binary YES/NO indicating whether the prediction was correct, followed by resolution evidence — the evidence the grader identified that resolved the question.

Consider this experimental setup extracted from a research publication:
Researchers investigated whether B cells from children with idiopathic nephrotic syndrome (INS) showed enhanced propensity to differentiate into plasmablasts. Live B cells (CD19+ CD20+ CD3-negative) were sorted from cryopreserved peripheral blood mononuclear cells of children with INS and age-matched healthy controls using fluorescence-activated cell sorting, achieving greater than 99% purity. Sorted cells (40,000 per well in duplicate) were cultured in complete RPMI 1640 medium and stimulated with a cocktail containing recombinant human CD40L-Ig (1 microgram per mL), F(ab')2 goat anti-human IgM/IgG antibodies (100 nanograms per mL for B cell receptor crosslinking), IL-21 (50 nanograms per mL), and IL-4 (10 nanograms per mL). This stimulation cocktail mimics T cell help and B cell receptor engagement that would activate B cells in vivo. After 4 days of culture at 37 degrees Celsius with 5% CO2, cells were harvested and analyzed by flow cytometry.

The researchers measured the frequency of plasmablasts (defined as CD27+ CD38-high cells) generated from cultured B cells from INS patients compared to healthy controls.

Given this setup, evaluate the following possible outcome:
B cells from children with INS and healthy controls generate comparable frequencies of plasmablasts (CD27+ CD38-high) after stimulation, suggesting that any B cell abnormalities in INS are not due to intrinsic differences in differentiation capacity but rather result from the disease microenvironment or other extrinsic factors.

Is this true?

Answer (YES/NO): NO